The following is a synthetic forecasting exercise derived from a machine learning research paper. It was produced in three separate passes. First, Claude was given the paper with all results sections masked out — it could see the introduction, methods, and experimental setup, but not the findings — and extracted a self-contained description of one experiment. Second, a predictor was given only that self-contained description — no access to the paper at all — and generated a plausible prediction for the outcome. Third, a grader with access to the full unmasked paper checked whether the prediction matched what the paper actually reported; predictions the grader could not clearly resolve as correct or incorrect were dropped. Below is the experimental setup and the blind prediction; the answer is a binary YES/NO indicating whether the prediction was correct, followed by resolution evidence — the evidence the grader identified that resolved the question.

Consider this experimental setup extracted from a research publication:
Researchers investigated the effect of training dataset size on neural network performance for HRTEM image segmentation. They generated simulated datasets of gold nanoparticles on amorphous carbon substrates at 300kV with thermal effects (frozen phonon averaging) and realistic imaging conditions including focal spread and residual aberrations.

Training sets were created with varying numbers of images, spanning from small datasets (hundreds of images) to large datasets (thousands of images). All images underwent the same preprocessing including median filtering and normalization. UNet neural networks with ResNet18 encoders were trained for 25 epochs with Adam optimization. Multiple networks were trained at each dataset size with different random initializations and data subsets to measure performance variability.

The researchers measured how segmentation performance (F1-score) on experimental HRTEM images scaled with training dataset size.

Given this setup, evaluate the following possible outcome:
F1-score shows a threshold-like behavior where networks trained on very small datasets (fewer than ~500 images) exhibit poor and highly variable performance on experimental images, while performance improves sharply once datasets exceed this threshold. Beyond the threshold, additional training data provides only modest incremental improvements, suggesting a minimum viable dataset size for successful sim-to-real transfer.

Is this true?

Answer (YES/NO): NO